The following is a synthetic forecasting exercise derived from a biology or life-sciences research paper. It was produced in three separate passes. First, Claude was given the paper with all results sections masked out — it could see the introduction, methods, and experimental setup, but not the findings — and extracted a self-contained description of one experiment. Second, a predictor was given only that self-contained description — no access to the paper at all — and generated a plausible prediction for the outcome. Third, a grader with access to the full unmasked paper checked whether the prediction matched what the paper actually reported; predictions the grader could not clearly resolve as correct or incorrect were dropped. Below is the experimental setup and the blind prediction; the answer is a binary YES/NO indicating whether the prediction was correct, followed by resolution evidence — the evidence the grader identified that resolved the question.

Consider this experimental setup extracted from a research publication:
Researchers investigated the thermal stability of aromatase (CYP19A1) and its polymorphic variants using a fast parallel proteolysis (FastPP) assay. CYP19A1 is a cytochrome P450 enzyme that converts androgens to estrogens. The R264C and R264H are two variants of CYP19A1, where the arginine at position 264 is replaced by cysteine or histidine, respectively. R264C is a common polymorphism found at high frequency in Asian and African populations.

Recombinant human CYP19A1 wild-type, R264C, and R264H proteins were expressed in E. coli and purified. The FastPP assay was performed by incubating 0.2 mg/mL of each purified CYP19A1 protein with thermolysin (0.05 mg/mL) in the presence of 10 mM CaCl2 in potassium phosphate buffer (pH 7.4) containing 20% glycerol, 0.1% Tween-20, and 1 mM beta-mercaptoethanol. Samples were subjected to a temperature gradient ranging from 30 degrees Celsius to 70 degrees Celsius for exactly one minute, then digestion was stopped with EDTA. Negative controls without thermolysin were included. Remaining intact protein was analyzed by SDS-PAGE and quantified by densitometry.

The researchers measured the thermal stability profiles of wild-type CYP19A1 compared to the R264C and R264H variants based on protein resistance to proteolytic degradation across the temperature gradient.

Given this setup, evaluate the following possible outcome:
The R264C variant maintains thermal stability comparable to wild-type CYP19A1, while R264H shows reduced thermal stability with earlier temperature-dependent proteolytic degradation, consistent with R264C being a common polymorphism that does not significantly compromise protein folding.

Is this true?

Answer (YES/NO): NO